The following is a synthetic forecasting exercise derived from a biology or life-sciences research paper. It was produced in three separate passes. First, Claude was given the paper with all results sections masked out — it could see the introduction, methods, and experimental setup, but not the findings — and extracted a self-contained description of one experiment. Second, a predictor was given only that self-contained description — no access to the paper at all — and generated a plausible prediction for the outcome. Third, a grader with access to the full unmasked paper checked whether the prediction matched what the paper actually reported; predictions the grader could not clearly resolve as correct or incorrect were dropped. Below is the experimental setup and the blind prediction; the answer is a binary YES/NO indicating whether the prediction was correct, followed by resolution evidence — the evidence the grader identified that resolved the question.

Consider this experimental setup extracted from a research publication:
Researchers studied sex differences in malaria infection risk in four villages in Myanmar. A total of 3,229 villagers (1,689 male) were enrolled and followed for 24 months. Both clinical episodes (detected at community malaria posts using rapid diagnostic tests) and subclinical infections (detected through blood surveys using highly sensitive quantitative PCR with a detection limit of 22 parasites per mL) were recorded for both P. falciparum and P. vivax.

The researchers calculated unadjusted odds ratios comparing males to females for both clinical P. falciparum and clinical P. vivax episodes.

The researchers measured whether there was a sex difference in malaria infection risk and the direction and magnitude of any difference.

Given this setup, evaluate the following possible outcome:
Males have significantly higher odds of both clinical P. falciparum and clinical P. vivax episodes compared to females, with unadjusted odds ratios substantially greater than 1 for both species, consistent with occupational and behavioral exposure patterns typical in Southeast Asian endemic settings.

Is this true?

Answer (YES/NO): YES